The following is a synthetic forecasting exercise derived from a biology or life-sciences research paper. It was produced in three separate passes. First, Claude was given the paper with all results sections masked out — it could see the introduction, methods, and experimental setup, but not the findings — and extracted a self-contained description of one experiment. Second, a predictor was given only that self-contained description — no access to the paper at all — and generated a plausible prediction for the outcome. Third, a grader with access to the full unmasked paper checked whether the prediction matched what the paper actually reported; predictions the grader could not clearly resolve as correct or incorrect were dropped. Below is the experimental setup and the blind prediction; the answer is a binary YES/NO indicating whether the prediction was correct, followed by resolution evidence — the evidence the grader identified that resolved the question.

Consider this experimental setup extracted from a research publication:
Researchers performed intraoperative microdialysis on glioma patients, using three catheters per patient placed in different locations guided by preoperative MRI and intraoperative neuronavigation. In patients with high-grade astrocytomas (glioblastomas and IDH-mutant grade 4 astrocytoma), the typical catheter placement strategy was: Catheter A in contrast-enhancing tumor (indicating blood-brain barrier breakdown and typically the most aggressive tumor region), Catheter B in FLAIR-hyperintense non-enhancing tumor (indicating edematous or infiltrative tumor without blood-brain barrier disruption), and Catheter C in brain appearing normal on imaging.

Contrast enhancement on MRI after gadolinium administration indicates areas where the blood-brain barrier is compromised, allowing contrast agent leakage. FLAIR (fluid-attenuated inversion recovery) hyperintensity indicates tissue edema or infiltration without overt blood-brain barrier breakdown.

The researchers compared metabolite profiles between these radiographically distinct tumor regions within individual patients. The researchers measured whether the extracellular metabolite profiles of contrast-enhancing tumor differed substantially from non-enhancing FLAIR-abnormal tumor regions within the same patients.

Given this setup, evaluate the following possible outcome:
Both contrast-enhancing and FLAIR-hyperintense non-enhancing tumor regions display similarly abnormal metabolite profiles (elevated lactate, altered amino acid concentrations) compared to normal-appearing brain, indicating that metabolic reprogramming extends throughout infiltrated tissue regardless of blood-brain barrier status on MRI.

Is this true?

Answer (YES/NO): NO